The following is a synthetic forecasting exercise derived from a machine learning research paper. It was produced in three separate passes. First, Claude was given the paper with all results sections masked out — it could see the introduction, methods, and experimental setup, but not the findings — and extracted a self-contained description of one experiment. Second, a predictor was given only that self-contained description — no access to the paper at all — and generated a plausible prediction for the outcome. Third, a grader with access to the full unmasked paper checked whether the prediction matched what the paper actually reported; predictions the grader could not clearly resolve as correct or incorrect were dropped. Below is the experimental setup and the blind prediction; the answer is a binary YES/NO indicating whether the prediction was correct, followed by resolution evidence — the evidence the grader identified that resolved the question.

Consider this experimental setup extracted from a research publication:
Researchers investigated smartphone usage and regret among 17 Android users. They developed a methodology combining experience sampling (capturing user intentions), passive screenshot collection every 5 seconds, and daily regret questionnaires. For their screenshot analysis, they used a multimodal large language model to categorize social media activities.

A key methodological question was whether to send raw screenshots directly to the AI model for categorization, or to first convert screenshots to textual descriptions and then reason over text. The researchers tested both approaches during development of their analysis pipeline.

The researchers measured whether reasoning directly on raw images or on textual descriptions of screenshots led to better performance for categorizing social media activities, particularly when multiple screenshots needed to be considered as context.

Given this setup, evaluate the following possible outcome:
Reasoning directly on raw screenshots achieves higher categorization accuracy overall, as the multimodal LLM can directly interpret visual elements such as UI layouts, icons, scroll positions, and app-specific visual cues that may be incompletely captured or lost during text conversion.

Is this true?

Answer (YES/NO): NO